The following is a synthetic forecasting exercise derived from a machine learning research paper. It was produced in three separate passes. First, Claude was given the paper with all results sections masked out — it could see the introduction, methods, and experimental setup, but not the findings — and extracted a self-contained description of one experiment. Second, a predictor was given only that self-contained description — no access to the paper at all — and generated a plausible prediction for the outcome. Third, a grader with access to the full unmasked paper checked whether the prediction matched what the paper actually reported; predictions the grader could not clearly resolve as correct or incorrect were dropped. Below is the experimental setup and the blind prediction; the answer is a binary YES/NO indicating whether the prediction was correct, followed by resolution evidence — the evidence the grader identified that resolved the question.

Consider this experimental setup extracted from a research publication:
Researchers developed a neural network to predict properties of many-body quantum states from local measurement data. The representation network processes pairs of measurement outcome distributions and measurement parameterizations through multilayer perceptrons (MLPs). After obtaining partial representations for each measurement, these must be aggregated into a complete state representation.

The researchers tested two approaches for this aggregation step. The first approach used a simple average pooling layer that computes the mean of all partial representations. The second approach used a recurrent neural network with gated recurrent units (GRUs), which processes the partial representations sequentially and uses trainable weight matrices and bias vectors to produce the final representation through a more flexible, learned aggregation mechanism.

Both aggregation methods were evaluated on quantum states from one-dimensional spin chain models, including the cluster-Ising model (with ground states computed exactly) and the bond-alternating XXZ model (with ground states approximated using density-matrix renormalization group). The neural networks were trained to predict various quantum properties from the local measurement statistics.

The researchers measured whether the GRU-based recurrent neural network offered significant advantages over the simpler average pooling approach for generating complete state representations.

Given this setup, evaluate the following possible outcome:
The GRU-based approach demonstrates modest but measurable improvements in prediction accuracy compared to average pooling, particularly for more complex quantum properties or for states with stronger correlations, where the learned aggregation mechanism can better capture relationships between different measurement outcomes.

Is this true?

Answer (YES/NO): NO